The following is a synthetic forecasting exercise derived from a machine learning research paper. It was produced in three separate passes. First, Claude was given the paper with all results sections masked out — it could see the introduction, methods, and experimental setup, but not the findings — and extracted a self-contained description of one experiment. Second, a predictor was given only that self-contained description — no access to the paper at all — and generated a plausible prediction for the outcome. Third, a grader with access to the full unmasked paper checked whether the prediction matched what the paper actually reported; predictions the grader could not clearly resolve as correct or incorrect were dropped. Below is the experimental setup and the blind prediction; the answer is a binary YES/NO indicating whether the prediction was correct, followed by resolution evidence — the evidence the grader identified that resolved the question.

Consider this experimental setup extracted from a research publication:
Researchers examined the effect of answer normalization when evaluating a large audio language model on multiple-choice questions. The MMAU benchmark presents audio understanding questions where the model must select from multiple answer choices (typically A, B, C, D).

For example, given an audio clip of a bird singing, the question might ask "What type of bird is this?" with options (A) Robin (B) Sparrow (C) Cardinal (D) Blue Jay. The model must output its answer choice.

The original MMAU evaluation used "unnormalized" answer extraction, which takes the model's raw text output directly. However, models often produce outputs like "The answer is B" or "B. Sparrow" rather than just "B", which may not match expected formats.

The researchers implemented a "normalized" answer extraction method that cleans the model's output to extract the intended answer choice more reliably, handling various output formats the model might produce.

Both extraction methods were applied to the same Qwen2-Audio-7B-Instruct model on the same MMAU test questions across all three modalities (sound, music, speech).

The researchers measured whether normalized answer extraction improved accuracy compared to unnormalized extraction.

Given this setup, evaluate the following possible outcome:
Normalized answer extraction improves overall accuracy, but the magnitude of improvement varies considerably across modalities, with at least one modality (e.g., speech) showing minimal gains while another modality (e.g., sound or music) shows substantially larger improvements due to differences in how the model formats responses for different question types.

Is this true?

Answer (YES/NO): NO